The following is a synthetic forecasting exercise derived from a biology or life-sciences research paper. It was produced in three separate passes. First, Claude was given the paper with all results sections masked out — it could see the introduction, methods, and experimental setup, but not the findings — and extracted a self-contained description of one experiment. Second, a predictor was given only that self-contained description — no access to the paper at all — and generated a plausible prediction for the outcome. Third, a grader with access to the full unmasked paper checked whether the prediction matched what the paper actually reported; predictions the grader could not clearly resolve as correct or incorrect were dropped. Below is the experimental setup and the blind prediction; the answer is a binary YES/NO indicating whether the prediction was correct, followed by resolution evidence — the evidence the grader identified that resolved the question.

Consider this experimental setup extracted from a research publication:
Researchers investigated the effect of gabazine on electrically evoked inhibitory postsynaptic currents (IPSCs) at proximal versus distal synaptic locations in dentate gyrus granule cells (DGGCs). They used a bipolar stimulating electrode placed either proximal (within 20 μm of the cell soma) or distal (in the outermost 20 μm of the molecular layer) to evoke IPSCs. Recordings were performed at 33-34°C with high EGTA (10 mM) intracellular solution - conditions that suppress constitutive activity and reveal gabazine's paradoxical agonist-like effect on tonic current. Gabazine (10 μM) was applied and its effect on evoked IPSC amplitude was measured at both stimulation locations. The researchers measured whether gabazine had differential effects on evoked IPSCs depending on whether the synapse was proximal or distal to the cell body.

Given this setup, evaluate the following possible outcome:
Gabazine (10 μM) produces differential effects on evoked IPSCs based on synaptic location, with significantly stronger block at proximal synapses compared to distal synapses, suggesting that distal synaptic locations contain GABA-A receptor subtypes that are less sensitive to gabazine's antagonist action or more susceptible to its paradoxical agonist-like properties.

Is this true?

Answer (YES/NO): YES